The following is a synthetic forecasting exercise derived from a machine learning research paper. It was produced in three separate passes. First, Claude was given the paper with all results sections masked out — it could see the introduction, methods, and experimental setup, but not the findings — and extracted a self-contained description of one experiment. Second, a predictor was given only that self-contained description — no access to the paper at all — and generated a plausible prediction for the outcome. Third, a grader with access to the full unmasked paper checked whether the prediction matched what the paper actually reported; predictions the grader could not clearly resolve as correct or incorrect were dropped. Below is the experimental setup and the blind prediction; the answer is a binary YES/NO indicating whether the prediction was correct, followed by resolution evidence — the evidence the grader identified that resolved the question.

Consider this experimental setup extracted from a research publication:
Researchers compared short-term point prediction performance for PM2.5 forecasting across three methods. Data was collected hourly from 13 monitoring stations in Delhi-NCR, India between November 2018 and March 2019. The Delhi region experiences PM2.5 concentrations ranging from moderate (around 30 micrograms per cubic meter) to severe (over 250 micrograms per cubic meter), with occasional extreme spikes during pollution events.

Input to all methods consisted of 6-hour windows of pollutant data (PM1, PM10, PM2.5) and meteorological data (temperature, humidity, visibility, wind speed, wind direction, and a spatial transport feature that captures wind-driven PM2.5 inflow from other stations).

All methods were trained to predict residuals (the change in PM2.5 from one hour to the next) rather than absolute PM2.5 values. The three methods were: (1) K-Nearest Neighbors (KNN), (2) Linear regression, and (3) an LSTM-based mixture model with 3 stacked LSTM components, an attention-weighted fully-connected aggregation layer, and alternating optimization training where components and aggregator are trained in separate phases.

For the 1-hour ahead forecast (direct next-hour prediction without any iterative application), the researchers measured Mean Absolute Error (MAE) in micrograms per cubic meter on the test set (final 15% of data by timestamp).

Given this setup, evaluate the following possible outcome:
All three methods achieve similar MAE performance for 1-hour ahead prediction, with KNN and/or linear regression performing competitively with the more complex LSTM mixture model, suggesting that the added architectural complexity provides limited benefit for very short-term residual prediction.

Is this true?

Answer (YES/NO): YES